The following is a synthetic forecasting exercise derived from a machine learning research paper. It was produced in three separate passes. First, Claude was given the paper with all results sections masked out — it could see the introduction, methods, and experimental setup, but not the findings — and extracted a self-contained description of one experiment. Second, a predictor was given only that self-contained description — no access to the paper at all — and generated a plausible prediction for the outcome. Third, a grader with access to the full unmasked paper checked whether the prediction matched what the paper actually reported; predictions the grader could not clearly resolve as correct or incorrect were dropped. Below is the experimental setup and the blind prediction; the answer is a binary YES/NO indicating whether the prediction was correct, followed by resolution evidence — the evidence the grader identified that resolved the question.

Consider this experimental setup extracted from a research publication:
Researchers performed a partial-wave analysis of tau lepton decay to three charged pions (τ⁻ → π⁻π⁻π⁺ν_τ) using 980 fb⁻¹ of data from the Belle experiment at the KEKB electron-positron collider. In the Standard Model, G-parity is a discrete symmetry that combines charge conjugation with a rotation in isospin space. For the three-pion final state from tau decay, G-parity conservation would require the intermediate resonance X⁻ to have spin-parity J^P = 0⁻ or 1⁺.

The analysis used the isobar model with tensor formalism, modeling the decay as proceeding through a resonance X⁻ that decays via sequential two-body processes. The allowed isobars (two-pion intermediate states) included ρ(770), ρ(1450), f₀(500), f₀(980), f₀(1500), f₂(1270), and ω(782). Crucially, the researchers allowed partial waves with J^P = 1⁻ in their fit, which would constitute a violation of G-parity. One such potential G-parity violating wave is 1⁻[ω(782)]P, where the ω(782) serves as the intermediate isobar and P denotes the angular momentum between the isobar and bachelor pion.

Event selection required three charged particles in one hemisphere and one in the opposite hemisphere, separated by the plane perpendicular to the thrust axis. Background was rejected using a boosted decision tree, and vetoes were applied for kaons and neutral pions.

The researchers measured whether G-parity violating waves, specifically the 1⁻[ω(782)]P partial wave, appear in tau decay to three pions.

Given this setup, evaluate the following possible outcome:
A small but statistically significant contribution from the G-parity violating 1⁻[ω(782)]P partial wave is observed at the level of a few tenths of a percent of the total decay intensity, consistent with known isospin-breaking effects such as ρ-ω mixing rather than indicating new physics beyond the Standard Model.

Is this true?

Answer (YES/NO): YES